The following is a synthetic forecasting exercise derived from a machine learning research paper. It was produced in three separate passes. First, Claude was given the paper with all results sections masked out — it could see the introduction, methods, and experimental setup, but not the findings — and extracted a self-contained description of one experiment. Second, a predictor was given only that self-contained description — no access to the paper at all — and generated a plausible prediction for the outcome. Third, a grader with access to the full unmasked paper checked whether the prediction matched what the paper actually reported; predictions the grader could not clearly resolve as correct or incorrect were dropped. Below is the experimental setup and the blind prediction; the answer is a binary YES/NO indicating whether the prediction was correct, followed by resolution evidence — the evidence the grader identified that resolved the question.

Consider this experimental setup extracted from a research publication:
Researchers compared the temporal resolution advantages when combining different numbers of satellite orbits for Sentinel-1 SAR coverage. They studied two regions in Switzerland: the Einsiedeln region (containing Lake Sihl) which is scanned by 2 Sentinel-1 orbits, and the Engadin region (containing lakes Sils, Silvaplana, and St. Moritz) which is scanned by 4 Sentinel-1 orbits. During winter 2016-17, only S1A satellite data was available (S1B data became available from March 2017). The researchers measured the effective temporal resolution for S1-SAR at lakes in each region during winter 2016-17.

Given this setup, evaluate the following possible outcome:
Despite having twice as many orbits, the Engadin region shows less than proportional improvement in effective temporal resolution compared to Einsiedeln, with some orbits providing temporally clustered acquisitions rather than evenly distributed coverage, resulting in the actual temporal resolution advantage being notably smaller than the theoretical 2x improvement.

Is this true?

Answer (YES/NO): NO